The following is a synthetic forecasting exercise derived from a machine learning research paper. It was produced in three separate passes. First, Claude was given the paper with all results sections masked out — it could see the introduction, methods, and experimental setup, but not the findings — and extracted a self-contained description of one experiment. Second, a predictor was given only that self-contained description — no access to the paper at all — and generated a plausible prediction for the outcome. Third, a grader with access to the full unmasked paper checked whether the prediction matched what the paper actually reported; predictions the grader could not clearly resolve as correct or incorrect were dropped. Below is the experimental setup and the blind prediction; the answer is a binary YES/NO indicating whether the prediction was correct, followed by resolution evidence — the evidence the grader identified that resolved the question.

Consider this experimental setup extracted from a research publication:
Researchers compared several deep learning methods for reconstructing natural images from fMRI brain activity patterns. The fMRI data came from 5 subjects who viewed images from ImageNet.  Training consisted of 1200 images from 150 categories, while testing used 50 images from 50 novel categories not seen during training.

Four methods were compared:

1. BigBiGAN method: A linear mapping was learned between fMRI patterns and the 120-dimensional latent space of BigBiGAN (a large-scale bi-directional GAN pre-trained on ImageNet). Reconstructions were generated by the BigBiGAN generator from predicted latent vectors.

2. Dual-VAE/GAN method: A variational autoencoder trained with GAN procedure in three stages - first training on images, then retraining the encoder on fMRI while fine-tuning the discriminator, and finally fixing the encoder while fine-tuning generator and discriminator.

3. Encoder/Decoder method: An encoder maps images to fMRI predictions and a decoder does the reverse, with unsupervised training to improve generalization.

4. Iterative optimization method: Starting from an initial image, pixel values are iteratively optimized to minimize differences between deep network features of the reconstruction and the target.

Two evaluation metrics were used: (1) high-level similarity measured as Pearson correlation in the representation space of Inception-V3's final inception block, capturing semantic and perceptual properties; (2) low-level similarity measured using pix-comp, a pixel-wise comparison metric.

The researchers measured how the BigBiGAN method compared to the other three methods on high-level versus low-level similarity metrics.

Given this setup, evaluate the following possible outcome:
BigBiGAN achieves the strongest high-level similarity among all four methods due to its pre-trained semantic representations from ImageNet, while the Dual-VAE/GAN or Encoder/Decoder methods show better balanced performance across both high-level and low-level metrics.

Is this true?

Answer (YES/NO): YES